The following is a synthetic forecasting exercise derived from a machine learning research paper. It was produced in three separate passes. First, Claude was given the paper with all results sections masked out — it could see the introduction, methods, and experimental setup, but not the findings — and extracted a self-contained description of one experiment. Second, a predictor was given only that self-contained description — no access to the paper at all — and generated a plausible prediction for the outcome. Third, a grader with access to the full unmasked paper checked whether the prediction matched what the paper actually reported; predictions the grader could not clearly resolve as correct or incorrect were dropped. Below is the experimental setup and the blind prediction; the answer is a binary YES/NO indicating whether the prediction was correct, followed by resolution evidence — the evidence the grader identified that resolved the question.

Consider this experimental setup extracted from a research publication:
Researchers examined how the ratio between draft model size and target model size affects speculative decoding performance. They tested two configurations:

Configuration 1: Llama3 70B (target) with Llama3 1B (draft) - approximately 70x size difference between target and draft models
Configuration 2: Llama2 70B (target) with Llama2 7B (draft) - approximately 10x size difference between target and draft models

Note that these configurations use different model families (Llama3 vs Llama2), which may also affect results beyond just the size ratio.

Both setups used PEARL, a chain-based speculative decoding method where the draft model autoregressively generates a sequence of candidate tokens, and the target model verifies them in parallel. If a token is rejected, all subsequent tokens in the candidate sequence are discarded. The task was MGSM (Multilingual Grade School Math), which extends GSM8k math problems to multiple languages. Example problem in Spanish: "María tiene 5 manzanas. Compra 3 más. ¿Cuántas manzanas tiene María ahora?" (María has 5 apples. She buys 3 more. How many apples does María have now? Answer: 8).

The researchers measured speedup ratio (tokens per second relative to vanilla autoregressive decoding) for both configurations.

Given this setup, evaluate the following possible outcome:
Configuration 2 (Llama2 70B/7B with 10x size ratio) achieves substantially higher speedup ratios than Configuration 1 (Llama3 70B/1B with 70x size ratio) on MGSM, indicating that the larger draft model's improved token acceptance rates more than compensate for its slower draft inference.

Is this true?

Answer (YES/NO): NO